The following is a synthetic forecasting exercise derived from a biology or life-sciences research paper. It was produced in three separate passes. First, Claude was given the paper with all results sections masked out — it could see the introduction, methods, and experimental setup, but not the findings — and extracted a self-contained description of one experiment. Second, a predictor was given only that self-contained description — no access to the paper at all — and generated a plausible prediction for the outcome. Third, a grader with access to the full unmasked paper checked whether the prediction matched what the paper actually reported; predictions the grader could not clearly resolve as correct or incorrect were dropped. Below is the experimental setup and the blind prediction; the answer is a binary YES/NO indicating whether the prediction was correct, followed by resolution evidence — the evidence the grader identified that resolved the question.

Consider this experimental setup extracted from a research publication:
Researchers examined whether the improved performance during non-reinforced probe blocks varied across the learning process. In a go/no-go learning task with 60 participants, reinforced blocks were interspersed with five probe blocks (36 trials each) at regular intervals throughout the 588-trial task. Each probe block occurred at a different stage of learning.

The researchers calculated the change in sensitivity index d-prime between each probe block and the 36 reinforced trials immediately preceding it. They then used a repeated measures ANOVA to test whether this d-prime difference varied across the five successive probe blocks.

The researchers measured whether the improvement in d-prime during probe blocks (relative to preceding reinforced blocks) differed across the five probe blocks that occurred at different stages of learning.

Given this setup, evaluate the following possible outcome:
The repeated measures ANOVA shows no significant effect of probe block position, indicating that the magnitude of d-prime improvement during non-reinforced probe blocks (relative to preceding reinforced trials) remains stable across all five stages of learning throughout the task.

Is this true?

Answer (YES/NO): YES